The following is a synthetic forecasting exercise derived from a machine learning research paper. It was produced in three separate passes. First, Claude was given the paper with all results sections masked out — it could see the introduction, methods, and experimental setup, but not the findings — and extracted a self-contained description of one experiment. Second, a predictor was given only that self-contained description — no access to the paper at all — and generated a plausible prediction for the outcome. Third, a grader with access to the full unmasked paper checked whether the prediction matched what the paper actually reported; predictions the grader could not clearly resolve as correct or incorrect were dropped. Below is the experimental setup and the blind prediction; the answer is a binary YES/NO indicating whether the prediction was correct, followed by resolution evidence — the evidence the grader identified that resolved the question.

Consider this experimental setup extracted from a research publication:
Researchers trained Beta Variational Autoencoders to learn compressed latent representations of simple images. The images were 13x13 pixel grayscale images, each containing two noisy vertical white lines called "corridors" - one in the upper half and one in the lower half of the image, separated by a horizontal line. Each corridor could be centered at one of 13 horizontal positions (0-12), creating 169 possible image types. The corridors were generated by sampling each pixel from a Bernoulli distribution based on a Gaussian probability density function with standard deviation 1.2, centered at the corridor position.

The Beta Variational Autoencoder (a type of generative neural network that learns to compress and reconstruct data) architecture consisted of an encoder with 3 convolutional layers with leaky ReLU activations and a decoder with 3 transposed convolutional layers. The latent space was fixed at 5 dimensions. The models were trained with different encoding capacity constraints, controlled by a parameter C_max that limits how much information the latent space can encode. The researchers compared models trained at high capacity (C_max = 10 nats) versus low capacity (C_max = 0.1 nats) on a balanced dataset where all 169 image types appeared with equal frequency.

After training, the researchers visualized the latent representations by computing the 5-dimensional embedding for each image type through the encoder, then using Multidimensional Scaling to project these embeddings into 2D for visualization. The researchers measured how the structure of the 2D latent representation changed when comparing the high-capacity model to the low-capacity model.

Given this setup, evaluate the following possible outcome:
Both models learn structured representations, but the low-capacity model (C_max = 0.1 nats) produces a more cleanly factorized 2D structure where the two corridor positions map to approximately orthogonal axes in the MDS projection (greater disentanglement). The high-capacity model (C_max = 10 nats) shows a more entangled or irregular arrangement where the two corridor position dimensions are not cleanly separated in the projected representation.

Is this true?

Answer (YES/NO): NO